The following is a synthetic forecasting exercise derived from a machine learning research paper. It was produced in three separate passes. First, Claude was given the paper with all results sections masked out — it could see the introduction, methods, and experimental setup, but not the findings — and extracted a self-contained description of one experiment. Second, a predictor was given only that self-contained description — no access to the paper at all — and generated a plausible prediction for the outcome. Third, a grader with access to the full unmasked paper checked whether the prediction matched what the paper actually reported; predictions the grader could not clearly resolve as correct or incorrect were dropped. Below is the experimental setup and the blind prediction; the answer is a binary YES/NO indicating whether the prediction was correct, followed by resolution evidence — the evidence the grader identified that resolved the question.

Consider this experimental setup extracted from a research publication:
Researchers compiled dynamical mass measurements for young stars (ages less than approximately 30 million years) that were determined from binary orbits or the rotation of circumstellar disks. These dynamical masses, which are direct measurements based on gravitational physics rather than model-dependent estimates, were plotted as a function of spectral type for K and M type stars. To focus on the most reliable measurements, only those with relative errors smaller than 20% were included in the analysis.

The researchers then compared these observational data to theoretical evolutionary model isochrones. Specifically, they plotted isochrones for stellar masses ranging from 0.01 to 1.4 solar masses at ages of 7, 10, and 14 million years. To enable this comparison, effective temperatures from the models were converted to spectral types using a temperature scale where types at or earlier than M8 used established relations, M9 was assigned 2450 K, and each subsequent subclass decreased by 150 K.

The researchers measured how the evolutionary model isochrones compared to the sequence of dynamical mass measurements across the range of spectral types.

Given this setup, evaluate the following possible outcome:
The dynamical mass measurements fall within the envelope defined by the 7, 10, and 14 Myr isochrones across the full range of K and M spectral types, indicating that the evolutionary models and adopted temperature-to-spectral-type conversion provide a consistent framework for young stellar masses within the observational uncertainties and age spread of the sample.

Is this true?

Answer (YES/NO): NO